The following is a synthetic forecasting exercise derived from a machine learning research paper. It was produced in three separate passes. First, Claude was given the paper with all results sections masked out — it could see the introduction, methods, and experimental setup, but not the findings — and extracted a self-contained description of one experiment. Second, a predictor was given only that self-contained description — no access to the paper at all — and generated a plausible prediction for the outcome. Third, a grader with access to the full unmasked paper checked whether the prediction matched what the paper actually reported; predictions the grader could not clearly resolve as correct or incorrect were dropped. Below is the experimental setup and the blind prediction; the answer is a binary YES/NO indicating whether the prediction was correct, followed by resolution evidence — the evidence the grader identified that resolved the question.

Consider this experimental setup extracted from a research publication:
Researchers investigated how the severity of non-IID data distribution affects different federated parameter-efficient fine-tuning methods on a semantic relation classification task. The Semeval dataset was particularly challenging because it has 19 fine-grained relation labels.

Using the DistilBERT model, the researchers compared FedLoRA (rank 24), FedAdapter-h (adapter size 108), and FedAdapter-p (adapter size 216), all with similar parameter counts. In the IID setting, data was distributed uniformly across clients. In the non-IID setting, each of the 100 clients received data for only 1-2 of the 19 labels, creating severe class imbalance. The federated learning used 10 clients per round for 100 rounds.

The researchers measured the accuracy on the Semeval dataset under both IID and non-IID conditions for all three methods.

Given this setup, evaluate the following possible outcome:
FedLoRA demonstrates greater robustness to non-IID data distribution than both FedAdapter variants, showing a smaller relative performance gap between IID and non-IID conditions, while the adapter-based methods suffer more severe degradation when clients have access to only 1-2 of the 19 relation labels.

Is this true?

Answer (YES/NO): YES